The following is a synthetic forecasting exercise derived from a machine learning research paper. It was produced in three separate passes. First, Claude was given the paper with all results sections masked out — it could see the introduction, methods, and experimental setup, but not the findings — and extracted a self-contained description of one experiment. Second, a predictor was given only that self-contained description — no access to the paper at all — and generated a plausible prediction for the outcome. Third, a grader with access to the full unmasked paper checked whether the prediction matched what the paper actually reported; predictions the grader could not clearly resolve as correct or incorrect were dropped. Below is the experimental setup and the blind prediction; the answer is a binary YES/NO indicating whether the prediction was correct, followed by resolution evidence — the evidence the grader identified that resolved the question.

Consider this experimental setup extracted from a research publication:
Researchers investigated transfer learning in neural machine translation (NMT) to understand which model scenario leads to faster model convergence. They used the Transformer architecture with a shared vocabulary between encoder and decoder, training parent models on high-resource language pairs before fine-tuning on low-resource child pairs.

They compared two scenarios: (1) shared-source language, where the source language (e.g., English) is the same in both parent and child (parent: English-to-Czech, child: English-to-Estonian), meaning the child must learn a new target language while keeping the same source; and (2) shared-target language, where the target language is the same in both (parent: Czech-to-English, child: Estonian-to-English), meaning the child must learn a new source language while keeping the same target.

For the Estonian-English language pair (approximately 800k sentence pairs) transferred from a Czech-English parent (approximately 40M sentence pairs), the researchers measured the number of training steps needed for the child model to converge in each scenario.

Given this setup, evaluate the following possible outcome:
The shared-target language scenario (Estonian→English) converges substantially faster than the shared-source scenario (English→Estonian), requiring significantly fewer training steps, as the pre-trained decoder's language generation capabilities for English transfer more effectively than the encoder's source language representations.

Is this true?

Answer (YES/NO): YES